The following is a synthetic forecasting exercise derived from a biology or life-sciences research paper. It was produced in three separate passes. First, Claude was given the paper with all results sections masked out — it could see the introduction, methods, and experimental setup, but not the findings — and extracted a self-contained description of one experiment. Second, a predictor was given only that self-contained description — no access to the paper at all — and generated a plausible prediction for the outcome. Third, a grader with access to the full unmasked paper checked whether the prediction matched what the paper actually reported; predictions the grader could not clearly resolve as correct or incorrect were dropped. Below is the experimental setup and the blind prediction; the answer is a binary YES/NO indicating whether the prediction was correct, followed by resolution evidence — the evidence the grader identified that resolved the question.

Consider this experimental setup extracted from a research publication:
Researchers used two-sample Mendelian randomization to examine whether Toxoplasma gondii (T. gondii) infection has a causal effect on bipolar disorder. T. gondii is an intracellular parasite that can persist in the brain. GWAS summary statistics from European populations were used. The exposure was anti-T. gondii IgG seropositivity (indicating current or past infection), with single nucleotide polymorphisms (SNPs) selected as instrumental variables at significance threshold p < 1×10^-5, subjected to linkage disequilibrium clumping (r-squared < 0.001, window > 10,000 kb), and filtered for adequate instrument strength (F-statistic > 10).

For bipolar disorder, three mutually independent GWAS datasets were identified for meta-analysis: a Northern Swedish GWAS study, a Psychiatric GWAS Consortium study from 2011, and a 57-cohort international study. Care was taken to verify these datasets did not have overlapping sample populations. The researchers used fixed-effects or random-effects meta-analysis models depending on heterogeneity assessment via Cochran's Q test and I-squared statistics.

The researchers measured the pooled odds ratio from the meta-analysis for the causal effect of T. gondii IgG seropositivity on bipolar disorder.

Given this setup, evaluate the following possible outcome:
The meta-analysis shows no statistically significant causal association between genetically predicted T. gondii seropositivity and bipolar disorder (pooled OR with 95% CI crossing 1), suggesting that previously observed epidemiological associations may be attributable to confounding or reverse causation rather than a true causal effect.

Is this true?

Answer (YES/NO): YES